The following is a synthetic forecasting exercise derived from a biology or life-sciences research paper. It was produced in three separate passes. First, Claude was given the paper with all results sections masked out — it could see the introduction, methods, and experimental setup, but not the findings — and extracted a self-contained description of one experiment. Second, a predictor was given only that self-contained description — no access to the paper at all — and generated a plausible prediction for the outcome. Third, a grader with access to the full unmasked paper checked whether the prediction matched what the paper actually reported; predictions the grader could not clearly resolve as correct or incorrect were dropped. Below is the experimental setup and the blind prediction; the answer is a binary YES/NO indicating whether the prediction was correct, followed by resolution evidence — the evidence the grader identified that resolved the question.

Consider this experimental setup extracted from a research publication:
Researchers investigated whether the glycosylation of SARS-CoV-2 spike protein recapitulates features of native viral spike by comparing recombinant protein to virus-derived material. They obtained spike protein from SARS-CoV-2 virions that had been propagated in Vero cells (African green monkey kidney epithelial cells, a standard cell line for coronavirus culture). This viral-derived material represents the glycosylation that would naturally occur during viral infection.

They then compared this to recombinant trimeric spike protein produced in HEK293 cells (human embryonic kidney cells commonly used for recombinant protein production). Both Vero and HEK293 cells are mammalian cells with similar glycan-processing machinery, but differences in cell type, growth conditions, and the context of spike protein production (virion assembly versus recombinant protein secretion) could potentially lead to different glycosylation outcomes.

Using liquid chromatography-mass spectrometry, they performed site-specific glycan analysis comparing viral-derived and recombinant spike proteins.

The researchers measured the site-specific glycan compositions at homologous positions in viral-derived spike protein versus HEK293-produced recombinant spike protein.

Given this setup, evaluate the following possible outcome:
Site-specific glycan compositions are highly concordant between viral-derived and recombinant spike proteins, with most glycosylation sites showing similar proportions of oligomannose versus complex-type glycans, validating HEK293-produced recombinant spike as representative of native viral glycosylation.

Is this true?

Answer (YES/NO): YES